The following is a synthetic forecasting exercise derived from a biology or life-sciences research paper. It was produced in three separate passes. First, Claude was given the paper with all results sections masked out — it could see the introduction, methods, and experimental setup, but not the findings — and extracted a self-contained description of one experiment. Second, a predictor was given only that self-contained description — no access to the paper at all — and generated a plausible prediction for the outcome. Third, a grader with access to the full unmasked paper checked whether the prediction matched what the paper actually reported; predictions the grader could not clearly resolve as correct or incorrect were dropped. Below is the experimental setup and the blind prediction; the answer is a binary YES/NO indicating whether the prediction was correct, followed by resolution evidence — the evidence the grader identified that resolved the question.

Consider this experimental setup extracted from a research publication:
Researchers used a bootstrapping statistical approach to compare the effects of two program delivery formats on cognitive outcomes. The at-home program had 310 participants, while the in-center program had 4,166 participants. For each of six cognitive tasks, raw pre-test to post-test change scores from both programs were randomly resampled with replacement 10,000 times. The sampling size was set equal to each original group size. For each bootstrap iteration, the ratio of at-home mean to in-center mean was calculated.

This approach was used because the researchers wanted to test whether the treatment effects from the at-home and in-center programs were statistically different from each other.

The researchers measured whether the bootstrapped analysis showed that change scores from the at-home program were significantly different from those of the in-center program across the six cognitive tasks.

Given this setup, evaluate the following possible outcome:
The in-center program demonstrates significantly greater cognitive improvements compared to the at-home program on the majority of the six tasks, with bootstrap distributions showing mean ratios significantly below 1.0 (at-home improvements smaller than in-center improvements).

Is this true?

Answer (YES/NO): NO